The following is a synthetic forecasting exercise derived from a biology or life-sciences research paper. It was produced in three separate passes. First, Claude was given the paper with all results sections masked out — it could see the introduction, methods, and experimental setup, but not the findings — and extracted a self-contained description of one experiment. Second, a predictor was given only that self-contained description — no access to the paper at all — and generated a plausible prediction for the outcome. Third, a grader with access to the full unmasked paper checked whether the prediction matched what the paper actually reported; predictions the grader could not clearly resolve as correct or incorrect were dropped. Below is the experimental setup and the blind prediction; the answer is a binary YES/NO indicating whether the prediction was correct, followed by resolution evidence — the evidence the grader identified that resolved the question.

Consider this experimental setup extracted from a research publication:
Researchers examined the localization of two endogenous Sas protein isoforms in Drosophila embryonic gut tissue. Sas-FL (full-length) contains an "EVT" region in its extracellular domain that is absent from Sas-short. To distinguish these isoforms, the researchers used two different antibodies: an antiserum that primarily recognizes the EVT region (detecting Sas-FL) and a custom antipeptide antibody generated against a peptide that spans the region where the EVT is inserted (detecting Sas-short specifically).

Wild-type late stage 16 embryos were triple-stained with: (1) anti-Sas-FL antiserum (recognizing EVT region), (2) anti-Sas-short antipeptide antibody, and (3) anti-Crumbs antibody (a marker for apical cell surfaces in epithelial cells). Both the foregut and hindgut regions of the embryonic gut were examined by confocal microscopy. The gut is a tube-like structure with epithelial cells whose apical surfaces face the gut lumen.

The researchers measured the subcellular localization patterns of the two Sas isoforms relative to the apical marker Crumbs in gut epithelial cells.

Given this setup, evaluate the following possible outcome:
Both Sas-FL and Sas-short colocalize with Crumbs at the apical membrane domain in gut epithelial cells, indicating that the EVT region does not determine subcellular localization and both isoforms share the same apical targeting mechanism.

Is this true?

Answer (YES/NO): NO